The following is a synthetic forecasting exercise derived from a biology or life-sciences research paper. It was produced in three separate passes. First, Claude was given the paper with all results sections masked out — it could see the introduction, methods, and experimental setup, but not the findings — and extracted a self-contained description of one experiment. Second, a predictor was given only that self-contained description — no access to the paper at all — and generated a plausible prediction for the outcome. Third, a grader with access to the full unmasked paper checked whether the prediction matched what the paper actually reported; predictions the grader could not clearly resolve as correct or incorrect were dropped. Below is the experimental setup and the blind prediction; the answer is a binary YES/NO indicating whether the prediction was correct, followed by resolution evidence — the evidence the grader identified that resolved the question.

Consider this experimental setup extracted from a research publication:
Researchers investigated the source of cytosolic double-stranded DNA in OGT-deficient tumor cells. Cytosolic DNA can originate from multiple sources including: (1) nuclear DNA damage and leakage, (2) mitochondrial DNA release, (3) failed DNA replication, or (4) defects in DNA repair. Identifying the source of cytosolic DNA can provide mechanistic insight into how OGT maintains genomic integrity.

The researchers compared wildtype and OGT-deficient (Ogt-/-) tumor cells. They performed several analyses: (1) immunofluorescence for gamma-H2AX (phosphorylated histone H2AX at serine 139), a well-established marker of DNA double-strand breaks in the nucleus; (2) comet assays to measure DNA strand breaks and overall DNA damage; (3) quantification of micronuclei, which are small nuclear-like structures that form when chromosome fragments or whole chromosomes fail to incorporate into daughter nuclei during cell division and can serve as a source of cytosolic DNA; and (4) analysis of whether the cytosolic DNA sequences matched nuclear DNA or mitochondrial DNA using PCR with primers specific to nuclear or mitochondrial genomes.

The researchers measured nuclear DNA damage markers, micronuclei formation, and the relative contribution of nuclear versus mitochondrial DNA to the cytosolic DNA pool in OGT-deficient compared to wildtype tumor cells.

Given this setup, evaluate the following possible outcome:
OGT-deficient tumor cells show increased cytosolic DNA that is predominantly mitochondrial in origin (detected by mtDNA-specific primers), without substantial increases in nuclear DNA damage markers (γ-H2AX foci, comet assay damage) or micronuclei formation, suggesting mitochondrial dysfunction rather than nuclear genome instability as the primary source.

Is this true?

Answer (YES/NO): NO